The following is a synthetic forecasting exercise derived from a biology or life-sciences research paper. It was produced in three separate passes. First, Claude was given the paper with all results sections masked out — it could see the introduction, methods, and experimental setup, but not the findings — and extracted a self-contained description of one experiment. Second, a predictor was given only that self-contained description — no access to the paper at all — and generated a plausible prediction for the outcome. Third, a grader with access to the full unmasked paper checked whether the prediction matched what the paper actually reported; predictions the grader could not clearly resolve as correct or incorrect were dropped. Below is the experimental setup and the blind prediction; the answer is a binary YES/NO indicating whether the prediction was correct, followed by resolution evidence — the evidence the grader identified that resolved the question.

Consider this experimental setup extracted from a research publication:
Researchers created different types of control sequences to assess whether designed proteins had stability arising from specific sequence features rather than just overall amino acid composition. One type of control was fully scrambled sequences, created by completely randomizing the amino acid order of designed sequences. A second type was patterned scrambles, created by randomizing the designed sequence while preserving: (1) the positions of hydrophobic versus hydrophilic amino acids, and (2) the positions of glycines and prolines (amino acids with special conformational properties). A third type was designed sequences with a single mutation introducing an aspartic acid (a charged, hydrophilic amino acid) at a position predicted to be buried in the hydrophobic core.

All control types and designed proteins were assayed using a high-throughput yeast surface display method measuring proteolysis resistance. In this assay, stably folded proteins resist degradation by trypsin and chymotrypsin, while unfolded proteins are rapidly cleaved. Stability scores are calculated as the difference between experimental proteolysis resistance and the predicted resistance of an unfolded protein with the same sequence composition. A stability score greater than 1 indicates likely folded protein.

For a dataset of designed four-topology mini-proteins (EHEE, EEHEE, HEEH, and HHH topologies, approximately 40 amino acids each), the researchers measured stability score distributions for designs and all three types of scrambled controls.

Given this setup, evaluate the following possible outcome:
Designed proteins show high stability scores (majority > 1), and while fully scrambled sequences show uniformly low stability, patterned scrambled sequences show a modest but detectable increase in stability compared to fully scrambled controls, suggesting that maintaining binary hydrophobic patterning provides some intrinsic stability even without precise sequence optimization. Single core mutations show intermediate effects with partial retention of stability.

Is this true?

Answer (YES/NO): NO